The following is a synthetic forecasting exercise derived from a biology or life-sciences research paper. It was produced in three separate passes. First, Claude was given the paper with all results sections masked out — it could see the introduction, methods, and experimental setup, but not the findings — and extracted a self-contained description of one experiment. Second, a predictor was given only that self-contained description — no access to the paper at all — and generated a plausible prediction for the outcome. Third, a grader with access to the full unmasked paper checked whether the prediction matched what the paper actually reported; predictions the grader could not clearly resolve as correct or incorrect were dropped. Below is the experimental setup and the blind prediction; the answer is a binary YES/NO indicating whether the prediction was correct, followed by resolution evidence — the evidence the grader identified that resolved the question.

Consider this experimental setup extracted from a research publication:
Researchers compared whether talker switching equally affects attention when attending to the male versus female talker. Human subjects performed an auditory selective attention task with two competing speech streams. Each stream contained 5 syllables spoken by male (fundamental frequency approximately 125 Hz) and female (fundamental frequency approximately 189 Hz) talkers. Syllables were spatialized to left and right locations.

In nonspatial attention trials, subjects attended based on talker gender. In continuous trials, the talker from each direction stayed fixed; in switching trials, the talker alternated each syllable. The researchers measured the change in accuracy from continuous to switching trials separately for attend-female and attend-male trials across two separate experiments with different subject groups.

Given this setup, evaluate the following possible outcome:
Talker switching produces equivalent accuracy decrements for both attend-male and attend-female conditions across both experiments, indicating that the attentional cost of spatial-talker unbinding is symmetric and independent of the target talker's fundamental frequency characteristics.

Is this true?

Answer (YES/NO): NO